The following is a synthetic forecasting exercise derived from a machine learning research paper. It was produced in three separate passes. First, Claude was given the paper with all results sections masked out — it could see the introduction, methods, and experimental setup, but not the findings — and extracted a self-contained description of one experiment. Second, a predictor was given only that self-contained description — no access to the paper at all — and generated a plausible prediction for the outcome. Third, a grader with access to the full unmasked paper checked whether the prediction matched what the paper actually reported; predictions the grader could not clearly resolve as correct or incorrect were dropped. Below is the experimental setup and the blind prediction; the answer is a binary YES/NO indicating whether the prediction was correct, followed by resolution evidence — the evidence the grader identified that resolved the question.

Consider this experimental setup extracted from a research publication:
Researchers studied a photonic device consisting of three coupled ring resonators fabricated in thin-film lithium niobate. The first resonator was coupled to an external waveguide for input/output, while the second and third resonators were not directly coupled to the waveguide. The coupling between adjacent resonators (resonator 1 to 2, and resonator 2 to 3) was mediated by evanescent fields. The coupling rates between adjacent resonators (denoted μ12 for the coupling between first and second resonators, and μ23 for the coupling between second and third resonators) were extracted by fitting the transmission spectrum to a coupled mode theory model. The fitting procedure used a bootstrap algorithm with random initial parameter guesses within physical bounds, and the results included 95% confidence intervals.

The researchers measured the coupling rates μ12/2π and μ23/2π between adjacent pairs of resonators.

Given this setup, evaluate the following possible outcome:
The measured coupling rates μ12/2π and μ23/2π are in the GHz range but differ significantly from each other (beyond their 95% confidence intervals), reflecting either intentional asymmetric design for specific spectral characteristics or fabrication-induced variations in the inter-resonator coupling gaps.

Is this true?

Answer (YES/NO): NO